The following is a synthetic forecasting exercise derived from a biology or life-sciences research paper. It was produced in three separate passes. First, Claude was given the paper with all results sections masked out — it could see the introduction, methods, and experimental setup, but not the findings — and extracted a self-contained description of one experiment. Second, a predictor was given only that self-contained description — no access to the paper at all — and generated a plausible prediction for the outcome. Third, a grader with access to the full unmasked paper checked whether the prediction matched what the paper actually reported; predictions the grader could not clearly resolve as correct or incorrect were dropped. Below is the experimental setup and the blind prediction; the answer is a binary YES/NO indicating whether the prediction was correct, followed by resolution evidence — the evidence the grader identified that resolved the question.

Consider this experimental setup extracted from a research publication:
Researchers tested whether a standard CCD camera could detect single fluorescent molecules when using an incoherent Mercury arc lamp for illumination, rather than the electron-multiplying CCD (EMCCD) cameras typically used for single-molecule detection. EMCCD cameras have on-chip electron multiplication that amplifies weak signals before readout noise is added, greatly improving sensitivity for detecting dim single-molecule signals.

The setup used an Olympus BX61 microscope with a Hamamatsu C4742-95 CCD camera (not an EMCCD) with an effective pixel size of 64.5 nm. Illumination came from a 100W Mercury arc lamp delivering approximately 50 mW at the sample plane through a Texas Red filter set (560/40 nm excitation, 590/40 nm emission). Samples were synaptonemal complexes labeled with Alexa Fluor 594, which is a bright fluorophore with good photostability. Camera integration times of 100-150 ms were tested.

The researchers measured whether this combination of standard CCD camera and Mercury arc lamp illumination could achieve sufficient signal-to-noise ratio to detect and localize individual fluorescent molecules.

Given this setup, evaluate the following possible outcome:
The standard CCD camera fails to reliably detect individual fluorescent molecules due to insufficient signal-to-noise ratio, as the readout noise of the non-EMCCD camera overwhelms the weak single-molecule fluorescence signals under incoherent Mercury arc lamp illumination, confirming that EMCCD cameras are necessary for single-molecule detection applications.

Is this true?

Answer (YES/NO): NO